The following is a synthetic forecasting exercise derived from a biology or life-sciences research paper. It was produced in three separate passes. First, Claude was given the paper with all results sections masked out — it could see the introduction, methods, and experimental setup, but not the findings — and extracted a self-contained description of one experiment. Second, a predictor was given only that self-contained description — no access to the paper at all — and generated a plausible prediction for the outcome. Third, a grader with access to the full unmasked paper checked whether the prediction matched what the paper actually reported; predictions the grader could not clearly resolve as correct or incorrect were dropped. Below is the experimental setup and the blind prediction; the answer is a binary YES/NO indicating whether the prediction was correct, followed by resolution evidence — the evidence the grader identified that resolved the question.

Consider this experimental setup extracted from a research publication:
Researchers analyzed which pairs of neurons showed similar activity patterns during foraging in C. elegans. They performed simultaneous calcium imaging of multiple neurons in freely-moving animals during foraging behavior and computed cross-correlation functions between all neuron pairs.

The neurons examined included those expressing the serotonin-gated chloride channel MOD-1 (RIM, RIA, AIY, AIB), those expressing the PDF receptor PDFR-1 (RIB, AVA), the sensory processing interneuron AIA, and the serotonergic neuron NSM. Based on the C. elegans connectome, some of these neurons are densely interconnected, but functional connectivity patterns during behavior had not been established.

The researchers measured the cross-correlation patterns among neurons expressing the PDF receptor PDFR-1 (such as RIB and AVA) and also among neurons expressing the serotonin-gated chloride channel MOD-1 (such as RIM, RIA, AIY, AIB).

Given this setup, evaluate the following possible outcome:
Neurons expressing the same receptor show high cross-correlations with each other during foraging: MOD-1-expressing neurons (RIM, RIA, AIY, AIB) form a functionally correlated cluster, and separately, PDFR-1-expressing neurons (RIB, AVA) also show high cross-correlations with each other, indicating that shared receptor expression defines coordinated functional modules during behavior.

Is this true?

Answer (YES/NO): NO